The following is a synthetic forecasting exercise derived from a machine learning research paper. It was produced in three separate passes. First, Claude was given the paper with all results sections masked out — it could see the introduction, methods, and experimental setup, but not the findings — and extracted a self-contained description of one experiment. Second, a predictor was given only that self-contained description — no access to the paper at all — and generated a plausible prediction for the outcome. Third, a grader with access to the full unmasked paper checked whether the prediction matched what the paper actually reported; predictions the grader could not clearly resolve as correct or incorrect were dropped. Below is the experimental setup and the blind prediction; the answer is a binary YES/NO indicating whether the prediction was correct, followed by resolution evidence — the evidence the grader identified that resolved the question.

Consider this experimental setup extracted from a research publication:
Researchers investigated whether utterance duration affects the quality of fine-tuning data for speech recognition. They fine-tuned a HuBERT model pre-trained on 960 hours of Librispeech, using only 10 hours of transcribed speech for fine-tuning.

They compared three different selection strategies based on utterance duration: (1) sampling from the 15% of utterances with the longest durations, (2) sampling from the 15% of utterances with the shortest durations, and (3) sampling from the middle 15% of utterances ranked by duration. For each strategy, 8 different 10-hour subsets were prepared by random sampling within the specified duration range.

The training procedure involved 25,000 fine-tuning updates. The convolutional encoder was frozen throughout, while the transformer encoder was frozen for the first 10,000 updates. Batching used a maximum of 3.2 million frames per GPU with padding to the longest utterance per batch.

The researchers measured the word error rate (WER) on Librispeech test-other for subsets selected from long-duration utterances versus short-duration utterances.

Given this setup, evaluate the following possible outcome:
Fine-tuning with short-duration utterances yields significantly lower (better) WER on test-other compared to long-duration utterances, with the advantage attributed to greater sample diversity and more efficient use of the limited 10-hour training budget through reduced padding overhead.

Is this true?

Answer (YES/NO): NO